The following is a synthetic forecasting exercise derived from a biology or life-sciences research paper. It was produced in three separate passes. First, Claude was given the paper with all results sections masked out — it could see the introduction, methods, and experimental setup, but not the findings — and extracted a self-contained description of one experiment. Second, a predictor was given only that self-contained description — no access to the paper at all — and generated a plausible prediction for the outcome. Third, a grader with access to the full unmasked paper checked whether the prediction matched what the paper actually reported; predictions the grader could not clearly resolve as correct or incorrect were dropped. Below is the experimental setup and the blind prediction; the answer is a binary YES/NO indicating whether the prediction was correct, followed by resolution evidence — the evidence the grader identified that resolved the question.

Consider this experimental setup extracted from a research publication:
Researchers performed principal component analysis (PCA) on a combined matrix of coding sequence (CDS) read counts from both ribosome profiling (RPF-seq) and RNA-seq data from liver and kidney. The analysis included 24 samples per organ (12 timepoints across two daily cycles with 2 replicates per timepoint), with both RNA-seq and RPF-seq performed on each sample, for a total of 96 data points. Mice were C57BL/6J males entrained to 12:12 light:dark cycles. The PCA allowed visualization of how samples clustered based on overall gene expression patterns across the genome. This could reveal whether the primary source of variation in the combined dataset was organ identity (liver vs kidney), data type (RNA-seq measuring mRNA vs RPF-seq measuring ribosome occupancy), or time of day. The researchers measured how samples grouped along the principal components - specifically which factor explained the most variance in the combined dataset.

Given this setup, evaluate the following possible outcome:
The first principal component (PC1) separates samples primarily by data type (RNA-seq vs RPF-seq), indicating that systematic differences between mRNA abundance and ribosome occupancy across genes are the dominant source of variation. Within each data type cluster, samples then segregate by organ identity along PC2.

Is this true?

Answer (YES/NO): NO